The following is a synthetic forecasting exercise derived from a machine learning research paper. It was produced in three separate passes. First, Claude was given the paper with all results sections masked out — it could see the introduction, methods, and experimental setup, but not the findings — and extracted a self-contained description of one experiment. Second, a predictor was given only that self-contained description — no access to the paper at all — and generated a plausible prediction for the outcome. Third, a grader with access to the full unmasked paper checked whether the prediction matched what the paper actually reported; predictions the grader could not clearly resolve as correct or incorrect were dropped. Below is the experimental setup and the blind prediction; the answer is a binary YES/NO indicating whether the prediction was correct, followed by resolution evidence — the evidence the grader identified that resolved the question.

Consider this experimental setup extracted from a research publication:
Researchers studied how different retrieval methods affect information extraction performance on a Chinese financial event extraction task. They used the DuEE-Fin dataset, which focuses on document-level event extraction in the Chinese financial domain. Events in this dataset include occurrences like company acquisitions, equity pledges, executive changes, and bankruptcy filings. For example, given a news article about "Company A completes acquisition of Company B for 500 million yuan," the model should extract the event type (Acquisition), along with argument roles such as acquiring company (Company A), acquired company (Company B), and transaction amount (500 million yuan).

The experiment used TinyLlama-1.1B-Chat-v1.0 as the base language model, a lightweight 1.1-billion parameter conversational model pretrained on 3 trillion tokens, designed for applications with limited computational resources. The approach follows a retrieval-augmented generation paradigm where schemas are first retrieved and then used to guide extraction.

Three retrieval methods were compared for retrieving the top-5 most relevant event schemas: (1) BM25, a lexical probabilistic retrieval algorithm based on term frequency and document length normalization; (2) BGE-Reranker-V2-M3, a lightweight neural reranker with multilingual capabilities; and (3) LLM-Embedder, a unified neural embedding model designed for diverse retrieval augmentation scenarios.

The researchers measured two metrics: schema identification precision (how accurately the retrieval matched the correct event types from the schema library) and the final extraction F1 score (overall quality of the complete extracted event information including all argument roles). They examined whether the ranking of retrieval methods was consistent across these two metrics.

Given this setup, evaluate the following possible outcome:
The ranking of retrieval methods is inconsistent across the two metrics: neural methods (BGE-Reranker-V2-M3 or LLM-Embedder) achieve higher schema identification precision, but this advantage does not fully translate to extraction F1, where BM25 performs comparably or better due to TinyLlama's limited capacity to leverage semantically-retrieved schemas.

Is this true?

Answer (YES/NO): NO